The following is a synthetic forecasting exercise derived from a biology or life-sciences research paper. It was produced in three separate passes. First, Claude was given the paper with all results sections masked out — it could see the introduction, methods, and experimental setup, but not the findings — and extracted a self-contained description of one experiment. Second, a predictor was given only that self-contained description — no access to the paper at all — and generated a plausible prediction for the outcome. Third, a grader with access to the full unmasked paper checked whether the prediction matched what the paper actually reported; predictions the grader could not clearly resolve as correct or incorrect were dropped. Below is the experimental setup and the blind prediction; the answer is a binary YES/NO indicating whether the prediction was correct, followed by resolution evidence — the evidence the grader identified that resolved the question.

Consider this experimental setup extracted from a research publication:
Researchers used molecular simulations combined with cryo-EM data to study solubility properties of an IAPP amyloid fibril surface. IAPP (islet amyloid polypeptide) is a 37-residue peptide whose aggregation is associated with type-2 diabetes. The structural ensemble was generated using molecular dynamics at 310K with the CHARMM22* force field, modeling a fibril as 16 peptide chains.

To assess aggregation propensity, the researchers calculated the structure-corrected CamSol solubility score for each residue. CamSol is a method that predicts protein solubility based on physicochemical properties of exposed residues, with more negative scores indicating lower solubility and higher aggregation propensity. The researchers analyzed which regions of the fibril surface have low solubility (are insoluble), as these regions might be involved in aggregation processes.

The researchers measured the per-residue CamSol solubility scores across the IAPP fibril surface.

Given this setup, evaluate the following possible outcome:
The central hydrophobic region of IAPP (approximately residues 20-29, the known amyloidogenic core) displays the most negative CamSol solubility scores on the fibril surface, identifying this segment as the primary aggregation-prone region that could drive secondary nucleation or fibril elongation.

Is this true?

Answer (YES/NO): NO